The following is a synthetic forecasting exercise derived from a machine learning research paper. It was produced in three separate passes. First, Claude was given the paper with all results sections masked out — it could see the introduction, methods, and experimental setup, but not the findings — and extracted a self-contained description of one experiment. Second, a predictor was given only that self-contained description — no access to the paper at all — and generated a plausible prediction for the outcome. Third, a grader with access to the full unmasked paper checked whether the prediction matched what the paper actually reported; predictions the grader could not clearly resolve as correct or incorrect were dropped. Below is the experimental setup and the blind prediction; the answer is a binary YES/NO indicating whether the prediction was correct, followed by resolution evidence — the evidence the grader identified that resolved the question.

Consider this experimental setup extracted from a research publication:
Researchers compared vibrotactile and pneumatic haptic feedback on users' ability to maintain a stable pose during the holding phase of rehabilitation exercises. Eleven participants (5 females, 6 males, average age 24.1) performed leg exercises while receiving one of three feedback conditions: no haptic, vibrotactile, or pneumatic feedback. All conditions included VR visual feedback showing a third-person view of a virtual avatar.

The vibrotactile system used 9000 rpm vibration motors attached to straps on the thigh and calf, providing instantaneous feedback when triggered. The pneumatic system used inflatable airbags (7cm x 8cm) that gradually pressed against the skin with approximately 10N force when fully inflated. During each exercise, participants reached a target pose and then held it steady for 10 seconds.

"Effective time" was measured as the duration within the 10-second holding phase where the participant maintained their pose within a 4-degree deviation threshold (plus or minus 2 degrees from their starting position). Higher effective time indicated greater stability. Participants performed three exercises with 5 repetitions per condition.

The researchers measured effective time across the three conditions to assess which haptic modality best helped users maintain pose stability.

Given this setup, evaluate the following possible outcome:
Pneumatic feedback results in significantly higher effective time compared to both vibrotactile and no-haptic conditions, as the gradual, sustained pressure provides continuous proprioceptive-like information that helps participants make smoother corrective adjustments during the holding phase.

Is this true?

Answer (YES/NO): NO